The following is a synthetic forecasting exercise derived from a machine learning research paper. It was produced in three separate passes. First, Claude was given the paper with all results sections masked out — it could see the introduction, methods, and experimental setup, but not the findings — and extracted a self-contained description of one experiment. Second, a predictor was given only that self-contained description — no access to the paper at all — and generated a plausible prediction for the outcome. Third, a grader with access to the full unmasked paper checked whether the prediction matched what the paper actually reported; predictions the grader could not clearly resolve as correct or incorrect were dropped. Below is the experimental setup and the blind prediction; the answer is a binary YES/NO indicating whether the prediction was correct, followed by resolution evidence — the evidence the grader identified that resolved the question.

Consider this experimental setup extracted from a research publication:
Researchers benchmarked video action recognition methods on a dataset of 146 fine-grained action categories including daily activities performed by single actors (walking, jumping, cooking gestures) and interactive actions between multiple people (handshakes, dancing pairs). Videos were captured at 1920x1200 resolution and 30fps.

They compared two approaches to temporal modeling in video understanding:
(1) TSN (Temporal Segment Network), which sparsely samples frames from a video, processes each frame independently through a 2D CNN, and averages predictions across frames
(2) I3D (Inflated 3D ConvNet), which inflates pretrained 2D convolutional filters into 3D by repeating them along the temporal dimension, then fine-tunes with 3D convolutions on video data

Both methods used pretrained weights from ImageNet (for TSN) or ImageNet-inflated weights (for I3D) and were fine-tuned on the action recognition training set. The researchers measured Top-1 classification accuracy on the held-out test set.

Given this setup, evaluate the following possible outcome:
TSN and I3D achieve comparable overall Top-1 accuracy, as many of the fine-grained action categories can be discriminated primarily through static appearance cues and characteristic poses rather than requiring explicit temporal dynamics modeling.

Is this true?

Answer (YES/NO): NO